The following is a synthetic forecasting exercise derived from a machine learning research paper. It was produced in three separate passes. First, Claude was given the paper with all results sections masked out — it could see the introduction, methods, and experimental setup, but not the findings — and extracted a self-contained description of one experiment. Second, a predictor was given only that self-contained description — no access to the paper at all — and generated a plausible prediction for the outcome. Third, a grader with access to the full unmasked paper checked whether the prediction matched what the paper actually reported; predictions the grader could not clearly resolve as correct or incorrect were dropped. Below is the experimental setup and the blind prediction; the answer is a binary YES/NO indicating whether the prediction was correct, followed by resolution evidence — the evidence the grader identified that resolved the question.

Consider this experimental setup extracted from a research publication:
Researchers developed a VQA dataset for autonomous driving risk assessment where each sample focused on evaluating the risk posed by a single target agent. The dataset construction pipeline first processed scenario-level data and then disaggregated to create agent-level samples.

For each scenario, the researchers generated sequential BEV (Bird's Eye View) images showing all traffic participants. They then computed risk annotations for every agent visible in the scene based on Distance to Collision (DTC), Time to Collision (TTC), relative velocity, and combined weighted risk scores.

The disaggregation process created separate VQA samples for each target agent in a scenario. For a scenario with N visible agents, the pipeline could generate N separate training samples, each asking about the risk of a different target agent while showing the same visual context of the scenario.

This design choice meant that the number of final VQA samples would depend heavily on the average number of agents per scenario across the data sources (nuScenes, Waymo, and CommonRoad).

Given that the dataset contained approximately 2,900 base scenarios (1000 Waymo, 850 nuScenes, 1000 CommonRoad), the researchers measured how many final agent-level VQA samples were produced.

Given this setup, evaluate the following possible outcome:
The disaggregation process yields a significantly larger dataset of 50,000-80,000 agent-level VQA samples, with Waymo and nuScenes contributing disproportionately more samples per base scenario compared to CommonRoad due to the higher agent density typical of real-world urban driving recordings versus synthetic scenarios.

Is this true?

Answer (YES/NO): NO